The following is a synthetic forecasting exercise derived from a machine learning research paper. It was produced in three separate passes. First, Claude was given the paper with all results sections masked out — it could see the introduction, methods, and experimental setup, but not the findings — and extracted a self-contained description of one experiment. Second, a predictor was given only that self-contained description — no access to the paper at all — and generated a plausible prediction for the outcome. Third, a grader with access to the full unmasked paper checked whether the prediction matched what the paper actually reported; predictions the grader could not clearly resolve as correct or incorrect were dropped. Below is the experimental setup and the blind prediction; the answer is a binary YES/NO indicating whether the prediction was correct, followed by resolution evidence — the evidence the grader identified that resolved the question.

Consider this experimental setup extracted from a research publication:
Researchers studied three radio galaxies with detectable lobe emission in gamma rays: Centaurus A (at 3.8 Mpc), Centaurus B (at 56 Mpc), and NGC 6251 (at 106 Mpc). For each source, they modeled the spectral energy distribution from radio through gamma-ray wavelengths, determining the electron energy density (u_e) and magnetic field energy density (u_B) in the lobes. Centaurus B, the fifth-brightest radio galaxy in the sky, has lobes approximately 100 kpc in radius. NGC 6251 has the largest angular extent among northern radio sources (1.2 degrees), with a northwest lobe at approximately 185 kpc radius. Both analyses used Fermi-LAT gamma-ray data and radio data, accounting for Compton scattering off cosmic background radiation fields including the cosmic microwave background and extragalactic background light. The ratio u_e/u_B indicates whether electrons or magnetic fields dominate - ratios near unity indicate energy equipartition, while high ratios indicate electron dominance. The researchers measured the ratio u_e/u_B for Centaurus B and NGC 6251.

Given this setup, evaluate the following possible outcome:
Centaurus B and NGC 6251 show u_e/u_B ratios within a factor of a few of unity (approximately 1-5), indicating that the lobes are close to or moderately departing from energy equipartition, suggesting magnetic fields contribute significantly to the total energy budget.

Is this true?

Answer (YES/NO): NO